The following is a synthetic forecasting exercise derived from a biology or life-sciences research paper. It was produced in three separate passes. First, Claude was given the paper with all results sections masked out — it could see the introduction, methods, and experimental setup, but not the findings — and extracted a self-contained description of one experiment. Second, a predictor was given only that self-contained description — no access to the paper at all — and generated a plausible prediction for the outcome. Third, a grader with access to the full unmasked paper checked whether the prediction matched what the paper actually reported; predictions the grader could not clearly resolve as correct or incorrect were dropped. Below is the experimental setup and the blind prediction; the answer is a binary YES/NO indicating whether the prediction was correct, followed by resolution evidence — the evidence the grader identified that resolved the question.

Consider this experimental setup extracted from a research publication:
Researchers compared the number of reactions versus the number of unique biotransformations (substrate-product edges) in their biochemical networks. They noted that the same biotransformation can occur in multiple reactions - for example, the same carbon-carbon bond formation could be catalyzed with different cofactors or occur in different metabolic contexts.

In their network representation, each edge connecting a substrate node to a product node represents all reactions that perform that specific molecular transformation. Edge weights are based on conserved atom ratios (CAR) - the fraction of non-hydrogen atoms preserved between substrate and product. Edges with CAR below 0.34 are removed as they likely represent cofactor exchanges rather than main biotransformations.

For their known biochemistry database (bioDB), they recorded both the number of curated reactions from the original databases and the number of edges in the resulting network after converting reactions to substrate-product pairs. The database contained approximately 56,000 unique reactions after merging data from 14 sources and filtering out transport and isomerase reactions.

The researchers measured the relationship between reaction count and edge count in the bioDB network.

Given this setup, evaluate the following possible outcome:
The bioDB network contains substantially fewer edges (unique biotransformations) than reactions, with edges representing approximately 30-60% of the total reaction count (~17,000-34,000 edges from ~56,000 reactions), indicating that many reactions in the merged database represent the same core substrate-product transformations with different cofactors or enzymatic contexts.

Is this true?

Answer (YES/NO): NO